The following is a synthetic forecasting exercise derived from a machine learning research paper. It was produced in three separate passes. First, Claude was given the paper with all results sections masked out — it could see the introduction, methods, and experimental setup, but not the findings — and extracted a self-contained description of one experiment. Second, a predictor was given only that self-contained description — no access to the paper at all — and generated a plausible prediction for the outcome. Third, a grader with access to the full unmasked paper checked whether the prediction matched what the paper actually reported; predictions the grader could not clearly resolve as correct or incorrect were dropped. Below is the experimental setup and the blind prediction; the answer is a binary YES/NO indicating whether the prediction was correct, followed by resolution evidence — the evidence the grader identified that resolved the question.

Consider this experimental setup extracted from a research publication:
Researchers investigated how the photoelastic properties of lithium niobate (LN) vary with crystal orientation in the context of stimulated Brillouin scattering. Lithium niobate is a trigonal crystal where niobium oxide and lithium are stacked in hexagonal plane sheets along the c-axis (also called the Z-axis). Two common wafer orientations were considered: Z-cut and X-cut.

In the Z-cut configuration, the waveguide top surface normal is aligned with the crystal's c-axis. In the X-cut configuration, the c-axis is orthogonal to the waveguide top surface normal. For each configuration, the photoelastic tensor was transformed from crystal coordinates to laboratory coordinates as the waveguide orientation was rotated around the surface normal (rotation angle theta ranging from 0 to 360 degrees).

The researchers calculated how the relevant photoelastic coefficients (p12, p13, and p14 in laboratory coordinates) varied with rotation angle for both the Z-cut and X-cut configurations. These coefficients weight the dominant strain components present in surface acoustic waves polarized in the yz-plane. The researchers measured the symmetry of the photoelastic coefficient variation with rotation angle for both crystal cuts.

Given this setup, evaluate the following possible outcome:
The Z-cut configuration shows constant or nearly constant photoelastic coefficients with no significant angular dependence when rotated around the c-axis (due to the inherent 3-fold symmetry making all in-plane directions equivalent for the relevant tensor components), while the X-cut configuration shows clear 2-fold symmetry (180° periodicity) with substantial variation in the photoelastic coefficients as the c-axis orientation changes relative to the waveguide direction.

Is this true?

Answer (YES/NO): YES